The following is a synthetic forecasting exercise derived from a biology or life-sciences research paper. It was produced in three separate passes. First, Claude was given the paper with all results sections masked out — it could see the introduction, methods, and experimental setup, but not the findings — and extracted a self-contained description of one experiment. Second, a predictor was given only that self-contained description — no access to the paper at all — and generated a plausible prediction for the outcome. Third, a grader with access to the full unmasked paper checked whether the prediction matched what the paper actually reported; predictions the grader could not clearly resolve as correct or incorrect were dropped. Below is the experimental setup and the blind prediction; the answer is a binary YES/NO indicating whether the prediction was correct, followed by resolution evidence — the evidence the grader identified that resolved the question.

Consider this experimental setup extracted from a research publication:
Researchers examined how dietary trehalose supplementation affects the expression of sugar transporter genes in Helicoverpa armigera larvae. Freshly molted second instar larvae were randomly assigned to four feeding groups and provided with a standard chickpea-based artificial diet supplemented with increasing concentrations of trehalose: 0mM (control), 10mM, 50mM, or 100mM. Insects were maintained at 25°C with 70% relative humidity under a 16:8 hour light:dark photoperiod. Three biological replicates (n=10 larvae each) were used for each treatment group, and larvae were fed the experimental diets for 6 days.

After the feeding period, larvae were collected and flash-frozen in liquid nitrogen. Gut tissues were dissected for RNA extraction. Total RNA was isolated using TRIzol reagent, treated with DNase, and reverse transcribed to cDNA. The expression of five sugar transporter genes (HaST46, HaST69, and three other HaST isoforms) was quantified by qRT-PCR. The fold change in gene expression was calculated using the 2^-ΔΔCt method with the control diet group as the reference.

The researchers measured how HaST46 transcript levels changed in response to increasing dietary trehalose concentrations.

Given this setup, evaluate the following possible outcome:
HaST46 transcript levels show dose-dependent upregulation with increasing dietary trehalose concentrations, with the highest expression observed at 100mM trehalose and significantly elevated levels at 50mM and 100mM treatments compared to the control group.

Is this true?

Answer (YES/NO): NO